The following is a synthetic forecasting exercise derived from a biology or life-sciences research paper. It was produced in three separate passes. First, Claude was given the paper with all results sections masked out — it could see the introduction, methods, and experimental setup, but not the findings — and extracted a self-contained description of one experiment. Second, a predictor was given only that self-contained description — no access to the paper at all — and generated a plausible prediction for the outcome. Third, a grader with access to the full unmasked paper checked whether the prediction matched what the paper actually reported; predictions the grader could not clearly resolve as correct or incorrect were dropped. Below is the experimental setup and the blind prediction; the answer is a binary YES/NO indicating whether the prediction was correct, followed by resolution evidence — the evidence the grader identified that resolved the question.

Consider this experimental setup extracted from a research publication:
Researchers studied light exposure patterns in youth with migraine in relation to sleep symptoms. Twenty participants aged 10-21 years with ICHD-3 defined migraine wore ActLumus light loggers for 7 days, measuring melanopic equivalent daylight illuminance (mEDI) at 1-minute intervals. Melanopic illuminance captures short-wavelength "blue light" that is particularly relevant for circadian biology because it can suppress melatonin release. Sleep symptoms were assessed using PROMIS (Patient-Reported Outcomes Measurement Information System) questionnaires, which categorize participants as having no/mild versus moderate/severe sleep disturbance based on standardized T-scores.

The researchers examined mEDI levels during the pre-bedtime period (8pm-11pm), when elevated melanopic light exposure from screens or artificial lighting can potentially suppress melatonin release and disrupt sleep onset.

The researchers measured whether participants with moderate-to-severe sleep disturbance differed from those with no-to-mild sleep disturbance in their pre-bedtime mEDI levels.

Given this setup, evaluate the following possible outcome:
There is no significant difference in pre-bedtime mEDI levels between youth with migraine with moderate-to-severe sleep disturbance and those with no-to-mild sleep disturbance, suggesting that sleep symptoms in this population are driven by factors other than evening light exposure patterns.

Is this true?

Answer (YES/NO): NO